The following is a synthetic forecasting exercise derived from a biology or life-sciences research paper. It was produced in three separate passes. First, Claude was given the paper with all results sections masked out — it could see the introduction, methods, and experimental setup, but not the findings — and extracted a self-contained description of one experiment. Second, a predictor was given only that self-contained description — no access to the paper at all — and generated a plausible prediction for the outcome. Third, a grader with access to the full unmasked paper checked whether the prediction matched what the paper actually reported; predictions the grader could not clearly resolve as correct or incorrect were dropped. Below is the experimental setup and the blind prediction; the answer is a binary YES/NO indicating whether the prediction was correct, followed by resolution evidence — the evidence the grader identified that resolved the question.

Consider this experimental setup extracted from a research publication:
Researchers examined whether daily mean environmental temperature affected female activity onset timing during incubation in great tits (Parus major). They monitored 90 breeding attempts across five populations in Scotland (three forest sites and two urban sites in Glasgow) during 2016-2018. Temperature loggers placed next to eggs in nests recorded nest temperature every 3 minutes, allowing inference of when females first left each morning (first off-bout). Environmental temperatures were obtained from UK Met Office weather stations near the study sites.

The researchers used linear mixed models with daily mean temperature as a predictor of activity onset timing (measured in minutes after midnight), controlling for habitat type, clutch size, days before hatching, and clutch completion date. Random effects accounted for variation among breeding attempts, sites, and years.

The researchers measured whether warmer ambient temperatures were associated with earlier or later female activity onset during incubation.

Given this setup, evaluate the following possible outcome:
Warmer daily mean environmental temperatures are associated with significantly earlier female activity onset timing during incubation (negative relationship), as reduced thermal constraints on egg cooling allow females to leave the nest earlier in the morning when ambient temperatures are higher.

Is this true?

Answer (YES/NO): NO